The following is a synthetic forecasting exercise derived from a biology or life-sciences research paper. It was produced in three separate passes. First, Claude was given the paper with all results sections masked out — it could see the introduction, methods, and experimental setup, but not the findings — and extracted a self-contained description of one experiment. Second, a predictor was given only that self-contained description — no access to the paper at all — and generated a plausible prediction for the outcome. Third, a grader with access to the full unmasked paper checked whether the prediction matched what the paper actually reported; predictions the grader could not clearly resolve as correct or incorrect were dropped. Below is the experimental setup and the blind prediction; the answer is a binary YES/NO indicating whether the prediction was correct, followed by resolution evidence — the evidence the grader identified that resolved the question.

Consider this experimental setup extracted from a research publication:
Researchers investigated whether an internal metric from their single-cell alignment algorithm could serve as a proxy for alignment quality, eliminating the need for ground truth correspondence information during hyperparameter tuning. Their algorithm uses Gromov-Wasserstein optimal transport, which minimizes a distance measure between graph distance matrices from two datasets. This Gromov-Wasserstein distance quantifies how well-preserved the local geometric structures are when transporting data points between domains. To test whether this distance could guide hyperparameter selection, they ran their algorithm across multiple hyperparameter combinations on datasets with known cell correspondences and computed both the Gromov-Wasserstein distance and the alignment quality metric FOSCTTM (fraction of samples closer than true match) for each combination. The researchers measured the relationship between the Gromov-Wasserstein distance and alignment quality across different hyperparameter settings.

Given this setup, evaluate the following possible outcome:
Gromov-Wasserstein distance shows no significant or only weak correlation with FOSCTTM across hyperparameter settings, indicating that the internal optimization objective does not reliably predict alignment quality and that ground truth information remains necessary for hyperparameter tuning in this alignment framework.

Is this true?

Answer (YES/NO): NO